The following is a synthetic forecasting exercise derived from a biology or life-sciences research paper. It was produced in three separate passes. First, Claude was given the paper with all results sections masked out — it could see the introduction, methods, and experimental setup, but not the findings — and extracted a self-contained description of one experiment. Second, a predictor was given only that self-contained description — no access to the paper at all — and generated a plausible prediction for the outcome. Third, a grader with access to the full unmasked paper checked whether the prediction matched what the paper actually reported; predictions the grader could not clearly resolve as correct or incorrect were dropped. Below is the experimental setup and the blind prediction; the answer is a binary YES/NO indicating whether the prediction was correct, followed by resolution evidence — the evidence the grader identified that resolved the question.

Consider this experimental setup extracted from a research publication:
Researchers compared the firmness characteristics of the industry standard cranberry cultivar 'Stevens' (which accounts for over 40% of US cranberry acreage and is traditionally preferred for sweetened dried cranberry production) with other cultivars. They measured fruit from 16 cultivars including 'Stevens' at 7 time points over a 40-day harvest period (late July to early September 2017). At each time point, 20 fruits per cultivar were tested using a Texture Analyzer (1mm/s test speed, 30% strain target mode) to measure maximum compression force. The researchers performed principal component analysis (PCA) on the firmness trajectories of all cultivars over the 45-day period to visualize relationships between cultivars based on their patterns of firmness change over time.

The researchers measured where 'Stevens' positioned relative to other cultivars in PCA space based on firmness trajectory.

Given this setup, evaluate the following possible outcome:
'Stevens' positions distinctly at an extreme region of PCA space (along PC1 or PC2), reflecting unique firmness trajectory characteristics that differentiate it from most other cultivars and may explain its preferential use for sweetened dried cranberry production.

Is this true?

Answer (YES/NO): NO